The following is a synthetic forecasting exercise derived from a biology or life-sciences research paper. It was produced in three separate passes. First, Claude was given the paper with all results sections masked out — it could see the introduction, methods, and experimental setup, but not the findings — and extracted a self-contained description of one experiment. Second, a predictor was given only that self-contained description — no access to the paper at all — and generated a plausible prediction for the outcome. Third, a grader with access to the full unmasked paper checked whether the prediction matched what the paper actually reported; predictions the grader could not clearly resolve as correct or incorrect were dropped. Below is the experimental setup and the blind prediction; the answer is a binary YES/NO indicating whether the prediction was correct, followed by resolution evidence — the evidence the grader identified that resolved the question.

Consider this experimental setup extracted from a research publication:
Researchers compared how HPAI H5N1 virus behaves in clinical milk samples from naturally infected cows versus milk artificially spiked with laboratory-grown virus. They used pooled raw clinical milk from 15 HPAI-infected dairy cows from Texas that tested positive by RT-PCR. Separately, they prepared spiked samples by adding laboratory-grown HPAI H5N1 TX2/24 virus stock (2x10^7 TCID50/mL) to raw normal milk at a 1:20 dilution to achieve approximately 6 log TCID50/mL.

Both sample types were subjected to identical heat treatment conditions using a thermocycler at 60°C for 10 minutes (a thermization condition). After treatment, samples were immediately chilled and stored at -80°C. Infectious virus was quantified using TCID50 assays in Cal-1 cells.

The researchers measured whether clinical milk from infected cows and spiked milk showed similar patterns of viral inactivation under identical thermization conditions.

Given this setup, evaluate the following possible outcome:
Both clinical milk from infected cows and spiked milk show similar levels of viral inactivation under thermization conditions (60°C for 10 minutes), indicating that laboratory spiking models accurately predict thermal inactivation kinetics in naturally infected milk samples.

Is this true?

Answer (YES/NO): YES